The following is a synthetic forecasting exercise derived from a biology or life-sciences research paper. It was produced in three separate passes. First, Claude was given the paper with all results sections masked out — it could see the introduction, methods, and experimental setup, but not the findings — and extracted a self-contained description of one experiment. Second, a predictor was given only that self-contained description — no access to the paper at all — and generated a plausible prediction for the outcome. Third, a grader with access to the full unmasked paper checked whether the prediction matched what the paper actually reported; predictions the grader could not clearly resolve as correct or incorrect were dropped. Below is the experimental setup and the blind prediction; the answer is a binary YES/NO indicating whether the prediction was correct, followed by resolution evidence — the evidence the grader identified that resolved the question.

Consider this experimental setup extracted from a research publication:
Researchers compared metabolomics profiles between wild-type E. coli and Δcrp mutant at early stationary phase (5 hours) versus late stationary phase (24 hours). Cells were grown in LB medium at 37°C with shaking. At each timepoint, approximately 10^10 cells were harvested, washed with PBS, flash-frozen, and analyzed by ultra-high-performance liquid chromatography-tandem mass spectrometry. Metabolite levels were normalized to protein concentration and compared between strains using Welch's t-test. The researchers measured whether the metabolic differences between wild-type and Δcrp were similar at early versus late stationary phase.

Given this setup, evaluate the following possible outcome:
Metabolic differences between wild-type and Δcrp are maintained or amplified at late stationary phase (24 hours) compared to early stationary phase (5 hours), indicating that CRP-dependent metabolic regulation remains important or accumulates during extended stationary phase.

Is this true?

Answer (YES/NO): YES